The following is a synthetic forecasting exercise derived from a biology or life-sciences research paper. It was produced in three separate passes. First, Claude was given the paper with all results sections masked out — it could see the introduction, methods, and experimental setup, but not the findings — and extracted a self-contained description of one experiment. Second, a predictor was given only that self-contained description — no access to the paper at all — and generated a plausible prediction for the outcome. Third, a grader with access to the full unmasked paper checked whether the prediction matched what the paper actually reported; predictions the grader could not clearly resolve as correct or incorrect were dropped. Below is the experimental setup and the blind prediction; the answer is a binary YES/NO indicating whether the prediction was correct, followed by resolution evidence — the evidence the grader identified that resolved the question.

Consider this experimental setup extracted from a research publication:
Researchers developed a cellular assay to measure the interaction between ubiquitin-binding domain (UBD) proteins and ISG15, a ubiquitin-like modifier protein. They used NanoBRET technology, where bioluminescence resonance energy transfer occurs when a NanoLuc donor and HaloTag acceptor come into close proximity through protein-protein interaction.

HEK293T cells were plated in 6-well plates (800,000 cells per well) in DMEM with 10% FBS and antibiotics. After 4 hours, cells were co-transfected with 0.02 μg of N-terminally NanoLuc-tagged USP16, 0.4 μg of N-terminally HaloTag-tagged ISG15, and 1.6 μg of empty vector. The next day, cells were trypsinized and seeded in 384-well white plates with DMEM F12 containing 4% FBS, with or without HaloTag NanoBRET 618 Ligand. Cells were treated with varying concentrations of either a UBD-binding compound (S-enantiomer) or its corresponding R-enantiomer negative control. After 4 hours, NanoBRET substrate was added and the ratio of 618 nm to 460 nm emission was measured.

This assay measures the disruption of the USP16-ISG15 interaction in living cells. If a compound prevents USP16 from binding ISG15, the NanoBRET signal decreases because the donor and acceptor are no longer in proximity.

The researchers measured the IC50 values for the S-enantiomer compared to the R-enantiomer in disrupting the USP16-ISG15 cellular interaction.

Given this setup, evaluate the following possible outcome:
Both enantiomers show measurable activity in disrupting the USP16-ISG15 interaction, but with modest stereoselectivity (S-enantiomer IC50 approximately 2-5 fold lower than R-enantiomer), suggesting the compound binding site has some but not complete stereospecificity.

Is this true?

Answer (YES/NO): NO